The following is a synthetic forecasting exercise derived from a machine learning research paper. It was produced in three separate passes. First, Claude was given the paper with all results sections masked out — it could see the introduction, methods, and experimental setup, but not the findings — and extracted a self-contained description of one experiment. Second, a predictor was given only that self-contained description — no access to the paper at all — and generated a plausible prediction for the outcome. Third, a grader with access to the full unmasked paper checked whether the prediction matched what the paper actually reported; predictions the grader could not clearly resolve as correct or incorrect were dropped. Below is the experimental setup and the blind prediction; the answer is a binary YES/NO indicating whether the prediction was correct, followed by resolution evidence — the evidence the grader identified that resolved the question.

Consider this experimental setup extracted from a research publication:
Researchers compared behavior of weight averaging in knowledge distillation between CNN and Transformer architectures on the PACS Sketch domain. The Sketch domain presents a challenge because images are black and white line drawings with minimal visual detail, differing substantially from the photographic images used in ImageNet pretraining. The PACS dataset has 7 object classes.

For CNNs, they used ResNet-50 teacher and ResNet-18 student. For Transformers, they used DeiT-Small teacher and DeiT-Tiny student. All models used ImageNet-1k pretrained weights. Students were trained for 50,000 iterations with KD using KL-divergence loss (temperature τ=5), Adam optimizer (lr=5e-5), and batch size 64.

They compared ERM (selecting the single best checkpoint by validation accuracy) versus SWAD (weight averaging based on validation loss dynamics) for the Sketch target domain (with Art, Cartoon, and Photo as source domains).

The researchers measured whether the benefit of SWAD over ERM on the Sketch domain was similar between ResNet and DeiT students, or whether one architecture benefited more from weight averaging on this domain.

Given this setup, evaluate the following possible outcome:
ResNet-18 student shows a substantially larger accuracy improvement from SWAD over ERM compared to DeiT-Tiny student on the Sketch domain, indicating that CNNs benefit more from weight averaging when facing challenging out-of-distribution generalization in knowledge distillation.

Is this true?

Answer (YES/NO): NO